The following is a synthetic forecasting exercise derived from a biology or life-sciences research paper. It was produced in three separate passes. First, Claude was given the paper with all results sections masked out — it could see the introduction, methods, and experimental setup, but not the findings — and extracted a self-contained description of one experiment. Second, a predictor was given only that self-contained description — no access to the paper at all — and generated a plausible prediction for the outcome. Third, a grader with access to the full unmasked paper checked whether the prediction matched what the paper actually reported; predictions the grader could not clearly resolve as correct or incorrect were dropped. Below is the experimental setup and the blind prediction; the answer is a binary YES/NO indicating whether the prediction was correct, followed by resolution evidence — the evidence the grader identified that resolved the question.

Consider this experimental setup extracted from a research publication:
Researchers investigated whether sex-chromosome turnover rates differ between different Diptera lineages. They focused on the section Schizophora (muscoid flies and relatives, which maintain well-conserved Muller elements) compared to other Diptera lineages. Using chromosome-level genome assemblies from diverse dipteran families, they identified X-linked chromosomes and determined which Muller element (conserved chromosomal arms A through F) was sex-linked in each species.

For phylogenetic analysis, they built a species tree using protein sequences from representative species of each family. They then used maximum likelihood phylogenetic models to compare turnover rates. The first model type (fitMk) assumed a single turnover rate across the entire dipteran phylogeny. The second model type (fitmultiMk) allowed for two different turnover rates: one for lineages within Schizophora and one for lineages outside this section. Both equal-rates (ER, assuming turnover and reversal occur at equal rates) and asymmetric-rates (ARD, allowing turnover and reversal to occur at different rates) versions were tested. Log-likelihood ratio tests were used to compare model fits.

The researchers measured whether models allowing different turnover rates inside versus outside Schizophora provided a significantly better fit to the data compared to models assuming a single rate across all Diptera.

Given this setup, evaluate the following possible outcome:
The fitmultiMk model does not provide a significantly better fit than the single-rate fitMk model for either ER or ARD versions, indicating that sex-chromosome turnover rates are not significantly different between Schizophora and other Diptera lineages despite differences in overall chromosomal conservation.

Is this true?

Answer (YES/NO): NO